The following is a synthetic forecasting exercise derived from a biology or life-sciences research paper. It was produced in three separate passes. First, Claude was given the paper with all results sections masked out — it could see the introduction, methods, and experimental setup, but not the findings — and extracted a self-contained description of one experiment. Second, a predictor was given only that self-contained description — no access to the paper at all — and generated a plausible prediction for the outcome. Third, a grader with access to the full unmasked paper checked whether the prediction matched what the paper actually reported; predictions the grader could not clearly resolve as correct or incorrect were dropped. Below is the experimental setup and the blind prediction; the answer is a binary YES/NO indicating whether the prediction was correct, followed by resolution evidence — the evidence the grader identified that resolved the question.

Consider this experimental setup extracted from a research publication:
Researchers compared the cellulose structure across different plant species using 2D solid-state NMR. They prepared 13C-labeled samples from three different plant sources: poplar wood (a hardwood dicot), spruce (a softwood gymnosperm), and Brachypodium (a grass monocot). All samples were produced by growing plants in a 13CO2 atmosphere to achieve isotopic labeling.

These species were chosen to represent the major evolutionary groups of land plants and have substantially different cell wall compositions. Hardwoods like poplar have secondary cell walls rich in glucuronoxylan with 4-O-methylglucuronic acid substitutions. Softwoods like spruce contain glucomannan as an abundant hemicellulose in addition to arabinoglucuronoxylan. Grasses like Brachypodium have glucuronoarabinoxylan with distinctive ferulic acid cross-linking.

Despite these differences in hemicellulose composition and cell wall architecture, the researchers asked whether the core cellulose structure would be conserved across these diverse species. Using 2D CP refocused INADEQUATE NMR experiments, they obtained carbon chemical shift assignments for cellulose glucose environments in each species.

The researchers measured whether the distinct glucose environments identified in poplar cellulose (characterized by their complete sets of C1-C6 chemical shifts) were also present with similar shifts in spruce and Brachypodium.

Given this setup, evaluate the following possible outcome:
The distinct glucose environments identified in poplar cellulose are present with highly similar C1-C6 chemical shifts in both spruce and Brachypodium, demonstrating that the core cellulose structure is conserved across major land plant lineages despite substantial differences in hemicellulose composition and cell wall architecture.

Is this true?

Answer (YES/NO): YES